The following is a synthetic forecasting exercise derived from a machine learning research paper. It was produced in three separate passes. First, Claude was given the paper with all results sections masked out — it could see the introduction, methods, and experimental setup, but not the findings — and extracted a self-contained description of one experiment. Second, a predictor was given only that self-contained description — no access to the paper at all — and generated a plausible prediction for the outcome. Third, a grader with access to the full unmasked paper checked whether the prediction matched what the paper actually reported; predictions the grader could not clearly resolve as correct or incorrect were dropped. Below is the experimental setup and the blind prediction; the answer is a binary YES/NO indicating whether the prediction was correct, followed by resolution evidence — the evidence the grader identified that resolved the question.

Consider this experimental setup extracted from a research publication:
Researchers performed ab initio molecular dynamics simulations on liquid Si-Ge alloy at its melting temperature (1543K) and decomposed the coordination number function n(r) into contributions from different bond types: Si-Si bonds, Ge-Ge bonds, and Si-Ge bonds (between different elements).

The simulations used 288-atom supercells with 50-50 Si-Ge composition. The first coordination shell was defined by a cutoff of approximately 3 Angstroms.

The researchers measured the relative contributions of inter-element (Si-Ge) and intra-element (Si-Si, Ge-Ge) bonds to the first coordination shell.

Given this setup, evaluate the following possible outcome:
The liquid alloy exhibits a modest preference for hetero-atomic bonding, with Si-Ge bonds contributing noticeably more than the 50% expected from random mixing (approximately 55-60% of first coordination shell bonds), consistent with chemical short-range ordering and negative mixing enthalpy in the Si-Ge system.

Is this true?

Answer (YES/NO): NO